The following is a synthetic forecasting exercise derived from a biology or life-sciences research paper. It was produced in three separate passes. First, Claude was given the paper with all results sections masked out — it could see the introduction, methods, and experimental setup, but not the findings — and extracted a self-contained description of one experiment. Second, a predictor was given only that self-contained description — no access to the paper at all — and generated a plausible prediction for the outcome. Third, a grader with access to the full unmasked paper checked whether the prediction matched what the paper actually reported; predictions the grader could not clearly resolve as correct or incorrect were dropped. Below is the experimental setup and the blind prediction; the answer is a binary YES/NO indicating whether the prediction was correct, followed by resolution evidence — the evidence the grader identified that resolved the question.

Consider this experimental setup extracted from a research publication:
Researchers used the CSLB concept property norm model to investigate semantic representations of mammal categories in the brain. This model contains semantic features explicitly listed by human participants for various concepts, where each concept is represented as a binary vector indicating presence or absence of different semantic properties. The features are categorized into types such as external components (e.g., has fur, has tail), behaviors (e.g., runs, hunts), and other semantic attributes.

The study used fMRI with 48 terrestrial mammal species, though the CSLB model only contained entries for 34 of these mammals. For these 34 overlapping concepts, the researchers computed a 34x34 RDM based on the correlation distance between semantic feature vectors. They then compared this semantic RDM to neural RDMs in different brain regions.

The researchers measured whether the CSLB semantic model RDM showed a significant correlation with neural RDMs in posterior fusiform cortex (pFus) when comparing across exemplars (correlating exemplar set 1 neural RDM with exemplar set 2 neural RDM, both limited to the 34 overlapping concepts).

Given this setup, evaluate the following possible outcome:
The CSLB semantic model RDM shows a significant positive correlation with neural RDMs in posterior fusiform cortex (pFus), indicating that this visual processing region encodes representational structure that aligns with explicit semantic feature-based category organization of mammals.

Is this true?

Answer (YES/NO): YES